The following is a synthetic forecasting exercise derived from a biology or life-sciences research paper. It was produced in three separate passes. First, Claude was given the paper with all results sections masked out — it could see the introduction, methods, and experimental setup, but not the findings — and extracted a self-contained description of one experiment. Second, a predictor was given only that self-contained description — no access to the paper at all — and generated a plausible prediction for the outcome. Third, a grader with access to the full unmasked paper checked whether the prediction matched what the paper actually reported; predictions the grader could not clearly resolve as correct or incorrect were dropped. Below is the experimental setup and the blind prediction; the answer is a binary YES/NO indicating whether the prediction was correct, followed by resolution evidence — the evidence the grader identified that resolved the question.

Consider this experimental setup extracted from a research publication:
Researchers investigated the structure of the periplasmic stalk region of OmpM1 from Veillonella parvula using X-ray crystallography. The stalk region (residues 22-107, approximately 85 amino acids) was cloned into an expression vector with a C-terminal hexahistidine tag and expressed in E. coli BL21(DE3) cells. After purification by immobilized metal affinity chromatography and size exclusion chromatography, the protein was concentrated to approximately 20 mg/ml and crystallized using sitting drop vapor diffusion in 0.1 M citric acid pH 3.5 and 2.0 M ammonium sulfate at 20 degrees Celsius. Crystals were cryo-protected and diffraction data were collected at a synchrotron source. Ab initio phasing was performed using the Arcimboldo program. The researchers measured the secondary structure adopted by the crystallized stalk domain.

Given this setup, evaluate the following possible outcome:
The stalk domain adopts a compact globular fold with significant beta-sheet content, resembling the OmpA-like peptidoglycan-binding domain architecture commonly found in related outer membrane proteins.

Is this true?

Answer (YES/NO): NO